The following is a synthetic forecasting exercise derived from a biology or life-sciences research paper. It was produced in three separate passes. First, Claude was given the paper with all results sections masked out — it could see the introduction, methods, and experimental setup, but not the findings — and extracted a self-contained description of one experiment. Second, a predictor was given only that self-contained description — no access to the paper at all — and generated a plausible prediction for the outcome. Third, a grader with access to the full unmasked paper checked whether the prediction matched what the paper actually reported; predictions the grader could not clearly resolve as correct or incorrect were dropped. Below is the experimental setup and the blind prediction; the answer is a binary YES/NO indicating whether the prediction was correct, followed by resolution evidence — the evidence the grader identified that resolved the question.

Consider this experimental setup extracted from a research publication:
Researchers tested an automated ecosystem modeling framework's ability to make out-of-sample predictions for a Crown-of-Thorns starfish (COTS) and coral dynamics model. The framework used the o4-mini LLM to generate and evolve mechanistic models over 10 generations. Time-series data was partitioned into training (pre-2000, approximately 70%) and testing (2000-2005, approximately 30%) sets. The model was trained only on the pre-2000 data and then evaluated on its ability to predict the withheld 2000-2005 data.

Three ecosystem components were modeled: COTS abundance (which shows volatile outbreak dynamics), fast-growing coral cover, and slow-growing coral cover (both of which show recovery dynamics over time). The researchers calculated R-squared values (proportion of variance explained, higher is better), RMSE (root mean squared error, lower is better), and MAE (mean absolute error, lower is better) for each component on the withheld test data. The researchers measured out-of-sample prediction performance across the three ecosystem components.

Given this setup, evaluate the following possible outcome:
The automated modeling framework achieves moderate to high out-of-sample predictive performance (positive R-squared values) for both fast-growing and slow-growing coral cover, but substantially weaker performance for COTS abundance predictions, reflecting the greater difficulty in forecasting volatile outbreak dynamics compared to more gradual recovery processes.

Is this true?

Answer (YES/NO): NO